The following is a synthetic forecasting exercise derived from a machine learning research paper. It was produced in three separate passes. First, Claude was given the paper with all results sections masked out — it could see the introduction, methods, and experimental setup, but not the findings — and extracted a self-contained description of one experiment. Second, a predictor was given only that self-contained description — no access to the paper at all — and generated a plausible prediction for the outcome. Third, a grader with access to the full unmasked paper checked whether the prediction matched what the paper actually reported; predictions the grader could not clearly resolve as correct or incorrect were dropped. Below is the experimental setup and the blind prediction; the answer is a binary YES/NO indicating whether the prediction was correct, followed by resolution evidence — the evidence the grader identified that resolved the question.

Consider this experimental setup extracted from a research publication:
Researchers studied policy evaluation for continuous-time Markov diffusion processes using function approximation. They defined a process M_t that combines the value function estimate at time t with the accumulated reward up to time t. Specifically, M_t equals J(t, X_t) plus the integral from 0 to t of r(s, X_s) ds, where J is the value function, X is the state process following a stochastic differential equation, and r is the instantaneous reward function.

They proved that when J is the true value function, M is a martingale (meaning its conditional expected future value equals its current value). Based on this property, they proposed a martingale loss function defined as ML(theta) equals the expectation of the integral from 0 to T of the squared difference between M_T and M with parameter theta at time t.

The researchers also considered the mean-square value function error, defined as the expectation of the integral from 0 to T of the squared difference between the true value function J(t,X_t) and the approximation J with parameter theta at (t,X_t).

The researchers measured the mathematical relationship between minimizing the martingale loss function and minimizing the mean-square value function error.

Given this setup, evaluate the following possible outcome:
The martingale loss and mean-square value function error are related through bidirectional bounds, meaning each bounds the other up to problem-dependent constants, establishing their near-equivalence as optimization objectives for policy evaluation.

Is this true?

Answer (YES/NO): NO